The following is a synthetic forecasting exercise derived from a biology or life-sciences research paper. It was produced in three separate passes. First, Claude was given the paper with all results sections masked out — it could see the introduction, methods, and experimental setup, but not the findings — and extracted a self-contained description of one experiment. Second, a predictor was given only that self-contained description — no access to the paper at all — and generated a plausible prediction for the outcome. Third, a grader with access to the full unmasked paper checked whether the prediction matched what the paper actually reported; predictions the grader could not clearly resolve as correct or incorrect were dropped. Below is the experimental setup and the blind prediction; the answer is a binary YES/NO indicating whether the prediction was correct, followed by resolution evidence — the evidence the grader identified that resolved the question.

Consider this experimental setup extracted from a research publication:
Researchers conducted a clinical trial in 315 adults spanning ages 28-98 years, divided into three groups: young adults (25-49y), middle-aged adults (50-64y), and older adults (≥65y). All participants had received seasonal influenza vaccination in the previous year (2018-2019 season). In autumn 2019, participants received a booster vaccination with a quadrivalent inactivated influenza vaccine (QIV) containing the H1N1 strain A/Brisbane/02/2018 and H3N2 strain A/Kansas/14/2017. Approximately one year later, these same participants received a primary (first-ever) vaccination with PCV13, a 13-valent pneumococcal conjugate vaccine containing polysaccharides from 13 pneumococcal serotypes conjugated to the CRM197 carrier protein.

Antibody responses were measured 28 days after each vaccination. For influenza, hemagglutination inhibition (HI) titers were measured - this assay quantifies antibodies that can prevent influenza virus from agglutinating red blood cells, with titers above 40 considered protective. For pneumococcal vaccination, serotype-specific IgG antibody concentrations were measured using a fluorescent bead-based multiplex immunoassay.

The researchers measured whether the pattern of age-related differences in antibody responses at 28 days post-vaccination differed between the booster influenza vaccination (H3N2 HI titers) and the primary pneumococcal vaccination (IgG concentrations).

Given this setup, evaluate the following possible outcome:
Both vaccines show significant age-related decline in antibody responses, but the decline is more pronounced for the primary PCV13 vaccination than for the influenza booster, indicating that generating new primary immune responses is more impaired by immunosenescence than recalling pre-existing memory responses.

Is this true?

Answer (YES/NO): NO